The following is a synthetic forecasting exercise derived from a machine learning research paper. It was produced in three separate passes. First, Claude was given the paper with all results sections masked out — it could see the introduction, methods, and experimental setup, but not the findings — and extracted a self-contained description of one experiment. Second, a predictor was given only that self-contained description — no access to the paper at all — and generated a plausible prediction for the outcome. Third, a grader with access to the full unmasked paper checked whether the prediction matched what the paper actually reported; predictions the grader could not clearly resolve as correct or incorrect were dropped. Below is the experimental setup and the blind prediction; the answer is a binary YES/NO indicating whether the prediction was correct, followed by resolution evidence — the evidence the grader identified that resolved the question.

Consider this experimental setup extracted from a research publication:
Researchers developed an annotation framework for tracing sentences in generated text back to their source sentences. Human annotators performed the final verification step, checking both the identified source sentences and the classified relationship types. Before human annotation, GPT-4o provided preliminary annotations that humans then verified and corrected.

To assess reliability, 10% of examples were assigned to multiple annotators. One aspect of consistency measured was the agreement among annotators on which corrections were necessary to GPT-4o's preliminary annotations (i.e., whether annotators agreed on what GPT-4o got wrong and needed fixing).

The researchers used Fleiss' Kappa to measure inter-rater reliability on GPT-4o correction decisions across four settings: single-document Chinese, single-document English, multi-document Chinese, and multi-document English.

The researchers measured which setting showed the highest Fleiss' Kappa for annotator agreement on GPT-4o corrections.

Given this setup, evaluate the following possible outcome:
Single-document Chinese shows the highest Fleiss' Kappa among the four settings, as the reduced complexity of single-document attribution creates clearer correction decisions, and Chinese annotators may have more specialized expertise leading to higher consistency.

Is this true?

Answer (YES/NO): NO